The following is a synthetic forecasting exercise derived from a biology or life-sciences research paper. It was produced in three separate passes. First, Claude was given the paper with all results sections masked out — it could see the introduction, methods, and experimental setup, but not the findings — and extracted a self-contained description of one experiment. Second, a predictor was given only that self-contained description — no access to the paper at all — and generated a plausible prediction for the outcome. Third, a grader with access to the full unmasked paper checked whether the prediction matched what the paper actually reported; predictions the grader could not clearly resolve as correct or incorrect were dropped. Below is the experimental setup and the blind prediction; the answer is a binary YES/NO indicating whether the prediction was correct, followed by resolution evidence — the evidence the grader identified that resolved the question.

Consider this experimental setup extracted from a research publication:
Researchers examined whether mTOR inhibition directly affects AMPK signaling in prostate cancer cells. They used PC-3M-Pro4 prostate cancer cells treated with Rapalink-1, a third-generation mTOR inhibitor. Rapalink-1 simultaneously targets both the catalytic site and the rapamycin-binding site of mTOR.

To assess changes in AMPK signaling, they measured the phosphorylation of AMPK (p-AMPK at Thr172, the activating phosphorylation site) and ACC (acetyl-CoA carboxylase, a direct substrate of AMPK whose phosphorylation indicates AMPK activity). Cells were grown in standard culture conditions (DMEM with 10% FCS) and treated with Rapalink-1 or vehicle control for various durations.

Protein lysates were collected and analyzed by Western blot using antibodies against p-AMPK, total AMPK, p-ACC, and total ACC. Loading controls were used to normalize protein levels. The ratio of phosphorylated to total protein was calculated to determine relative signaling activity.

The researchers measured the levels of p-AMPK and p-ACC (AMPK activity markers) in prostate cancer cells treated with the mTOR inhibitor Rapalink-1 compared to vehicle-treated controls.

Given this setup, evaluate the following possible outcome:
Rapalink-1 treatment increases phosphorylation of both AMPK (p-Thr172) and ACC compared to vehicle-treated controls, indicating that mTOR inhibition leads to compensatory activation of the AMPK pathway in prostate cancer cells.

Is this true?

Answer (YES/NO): YES